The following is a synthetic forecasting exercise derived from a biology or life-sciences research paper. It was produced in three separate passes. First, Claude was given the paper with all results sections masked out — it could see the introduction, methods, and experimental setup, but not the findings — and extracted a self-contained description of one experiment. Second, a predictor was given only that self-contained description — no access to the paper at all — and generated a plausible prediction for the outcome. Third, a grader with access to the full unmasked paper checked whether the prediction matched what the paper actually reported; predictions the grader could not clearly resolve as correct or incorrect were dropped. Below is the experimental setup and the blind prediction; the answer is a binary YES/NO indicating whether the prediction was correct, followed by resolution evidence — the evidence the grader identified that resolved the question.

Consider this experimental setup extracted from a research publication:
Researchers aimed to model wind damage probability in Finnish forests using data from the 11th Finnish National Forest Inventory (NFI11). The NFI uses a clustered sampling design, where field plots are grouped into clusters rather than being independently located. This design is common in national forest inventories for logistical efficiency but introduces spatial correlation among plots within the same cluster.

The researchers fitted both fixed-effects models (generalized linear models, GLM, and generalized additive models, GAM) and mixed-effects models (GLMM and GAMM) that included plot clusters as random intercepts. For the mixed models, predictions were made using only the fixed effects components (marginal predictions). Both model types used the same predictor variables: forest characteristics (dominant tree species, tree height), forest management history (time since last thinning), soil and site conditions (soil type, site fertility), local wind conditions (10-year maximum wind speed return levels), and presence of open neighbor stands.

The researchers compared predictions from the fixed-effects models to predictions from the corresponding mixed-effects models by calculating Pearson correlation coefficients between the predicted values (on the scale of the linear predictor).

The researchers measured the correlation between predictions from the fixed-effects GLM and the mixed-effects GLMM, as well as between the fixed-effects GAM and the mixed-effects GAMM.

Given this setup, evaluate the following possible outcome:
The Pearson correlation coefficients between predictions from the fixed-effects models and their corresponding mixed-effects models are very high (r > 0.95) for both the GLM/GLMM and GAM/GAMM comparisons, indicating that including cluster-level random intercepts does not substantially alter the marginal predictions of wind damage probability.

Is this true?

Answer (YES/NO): YES